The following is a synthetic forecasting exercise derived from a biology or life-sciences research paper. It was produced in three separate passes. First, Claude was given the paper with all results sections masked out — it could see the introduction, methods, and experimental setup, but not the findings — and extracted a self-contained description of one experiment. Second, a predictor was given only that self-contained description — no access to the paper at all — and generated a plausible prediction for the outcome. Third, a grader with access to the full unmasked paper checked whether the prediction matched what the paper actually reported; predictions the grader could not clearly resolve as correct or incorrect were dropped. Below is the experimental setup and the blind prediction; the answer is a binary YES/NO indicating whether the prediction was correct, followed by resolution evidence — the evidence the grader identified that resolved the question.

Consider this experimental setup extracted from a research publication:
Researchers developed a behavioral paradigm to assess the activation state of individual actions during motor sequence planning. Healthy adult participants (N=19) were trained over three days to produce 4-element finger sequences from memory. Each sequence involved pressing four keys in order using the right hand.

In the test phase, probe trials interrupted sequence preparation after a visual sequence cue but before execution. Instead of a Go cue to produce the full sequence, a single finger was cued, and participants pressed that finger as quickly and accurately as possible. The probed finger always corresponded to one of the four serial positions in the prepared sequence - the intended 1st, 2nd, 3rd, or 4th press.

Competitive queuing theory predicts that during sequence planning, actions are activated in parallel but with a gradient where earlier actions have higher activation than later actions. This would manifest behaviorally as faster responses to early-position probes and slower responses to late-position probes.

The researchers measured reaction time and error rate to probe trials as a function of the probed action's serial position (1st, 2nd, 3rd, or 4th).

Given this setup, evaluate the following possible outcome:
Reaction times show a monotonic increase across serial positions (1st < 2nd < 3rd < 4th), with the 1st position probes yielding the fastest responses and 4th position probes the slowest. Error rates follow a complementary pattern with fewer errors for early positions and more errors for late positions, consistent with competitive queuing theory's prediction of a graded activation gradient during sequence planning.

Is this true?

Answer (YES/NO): NO